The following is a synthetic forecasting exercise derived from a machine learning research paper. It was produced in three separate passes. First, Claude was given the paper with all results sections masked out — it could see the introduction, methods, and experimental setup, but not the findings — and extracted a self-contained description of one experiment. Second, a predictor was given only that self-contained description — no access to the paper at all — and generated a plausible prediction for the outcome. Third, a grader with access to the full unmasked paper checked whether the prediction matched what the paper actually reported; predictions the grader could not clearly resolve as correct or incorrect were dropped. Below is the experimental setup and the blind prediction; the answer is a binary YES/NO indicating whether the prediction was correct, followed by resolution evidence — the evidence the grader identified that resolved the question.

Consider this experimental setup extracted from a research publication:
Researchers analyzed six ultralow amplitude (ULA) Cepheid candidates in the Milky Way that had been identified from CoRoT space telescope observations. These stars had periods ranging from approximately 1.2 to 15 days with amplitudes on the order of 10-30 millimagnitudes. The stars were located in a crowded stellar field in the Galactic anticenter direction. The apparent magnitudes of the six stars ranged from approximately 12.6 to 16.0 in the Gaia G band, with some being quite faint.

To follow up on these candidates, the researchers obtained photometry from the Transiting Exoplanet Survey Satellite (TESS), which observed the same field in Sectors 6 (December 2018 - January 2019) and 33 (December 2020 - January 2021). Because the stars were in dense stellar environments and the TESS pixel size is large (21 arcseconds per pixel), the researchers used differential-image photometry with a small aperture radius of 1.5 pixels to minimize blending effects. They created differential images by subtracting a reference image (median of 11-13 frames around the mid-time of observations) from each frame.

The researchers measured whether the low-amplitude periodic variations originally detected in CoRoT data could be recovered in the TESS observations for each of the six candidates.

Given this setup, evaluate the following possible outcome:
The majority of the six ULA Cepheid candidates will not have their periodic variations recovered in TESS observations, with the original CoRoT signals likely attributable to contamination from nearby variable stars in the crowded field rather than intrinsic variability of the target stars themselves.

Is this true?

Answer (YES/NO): NO